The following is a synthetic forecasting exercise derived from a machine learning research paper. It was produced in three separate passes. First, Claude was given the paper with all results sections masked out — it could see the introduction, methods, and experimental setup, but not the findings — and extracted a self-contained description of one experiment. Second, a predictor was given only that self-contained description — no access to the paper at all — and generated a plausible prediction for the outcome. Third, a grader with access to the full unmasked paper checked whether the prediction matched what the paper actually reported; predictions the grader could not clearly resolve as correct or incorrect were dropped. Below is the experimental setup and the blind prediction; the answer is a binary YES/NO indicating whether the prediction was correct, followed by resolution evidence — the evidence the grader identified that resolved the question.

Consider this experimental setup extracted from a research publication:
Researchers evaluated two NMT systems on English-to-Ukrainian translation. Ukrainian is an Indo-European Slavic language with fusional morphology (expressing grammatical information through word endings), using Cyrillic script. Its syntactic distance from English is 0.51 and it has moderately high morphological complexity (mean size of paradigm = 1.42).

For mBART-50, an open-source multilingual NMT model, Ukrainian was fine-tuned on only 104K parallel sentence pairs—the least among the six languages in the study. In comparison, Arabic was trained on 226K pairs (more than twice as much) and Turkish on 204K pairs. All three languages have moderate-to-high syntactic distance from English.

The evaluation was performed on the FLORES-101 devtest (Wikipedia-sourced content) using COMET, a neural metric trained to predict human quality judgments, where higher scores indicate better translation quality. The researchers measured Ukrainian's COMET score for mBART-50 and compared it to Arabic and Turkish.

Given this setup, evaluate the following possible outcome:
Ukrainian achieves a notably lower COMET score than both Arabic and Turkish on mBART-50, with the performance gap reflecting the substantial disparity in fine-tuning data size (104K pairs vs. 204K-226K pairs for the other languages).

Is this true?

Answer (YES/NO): NO